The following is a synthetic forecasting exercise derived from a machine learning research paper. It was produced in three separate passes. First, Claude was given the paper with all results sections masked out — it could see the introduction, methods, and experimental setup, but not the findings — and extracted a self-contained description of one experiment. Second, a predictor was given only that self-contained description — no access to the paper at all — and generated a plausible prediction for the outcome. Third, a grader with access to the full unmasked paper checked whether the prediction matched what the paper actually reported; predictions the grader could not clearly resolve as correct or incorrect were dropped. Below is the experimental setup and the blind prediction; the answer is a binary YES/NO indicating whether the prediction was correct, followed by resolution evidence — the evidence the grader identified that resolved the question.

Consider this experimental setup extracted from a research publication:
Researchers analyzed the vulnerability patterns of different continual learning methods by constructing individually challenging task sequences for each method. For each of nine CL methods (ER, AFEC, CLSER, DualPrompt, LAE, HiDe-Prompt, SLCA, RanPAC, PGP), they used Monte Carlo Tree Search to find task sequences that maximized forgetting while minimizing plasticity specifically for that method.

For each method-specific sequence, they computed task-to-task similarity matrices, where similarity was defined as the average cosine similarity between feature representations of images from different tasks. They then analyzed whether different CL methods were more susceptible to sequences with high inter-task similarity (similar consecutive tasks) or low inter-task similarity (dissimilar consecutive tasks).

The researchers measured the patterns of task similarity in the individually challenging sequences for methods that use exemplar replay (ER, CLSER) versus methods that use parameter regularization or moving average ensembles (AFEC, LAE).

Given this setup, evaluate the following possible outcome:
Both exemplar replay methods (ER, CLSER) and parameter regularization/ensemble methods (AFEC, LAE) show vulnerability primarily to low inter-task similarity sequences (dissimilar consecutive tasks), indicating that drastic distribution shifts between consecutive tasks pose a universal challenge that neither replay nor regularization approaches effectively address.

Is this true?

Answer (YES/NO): NO